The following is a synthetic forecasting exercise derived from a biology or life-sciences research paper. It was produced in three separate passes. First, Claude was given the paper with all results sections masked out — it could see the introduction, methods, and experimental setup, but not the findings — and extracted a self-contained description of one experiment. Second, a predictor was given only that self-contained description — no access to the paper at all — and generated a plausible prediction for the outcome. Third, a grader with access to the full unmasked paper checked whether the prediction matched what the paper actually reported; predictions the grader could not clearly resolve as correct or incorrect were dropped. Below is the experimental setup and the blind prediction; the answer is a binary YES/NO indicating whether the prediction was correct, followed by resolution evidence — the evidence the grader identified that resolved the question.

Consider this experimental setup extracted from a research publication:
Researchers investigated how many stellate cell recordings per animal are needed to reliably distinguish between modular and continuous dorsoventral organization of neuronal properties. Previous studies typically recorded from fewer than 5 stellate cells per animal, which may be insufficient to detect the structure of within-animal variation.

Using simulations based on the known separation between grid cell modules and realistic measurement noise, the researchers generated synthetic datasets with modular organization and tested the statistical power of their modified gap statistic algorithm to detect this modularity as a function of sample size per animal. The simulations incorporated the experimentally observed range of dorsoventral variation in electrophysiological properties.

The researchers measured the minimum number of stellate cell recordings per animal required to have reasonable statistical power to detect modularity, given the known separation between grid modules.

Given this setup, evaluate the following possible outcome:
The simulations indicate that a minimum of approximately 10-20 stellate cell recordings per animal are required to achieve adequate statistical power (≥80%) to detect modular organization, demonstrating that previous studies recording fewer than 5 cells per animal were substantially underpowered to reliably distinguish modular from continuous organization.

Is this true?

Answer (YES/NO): NO